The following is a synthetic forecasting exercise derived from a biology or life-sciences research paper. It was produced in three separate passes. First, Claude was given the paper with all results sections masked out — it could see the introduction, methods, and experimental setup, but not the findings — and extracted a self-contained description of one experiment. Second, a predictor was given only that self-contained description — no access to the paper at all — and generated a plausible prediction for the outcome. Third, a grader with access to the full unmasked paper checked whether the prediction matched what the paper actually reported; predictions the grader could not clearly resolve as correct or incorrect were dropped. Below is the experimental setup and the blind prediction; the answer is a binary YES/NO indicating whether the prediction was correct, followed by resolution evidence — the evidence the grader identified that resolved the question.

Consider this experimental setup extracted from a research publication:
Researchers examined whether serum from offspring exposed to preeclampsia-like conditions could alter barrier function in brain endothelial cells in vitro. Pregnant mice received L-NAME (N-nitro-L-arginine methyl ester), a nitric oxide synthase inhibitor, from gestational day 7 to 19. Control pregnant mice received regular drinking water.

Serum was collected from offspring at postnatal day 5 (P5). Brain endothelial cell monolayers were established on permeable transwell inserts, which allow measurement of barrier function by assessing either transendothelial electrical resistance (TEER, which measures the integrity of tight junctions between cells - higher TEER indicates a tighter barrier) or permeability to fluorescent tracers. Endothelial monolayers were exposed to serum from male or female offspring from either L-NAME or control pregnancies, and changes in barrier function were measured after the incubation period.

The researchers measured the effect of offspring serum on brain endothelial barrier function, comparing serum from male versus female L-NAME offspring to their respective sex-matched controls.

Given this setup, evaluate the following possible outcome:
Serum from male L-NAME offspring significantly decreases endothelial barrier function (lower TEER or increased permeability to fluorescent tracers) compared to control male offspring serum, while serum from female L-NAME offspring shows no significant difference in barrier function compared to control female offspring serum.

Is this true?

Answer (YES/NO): NO